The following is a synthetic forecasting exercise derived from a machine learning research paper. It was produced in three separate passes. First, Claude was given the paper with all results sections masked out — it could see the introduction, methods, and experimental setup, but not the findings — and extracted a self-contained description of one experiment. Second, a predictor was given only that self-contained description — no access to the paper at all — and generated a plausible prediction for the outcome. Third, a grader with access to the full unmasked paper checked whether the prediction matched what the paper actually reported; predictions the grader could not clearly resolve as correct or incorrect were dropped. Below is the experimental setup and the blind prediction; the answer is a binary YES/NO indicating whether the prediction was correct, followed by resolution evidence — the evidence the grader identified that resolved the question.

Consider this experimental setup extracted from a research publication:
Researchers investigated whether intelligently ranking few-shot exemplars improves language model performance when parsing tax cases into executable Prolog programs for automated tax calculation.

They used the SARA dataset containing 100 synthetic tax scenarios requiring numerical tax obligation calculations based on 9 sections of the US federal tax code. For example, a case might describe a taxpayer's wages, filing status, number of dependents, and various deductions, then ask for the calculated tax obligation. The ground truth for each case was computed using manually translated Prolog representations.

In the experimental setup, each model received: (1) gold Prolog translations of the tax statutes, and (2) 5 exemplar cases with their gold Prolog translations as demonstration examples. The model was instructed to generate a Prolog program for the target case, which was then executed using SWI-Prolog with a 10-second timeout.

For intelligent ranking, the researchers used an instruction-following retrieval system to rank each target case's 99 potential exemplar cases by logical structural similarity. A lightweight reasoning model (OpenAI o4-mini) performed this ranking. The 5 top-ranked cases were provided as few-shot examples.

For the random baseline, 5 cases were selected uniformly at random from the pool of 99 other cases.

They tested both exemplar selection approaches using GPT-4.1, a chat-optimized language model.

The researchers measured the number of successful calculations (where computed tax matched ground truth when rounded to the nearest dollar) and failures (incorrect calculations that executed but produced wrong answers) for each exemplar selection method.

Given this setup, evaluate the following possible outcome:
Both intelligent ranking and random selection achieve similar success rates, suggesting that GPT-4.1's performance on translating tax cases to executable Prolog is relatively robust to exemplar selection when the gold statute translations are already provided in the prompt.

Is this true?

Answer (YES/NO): NO